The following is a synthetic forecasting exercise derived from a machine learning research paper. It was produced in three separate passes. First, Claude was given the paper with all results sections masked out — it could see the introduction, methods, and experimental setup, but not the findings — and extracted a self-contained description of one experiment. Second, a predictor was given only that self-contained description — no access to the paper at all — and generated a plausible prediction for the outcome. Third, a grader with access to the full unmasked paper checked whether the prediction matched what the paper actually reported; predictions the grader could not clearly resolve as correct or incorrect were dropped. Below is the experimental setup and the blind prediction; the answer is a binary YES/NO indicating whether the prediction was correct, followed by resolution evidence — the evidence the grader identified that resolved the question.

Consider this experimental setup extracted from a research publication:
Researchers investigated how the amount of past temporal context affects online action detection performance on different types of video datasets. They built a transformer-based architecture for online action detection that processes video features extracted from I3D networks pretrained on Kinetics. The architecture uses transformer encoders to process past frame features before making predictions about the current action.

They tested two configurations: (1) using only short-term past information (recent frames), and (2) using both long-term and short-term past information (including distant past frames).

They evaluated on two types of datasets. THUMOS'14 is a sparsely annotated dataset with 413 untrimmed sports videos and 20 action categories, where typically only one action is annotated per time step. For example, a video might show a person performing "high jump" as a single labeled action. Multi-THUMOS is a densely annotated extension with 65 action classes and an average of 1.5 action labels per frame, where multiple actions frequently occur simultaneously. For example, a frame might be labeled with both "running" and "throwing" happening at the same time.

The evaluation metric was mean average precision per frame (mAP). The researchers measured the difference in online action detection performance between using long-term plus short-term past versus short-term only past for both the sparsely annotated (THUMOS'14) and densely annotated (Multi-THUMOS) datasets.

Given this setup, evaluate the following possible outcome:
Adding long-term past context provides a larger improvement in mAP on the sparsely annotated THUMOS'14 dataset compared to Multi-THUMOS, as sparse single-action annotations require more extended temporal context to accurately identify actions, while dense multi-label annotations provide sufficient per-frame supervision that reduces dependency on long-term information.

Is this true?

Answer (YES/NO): YES